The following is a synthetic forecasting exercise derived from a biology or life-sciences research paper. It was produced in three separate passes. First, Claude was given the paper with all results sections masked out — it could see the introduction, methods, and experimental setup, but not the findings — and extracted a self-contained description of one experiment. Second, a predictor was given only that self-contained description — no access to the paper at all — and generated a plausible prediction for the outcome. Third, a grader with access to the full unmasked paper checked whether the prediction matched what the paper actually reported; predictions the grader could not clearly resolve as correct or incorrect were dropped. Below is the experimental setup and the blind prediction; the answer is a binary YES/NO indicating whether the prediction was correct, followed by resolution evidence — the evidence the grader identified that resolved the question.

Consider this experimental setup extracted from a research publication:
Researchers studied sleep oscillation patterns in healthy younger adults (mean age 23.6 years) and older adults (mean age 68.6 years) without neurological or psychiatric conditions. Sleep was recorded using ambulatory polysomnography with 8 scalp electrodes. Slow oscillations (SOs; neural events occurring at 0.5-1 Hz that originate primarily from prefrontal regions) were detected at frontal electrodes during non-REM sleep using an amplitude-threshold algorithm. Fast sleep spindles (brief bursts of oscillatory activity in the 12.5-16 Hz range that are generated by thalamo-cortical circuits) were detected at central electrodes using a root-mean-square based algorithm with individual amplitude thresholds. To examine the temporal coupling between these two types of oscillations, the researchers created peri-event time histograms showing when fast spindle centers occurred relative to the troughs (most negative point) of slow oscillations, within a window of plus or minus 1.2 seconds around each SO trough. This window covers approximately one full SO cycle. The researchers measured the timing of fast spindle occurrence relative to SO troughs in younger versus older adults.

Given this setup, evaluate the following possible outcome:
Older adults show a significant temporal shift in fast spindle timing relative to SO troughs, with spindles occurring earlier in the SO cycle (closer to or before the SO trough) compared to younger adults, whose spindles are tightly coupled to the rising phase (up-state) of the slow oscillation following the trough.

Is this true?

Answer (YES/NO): NO